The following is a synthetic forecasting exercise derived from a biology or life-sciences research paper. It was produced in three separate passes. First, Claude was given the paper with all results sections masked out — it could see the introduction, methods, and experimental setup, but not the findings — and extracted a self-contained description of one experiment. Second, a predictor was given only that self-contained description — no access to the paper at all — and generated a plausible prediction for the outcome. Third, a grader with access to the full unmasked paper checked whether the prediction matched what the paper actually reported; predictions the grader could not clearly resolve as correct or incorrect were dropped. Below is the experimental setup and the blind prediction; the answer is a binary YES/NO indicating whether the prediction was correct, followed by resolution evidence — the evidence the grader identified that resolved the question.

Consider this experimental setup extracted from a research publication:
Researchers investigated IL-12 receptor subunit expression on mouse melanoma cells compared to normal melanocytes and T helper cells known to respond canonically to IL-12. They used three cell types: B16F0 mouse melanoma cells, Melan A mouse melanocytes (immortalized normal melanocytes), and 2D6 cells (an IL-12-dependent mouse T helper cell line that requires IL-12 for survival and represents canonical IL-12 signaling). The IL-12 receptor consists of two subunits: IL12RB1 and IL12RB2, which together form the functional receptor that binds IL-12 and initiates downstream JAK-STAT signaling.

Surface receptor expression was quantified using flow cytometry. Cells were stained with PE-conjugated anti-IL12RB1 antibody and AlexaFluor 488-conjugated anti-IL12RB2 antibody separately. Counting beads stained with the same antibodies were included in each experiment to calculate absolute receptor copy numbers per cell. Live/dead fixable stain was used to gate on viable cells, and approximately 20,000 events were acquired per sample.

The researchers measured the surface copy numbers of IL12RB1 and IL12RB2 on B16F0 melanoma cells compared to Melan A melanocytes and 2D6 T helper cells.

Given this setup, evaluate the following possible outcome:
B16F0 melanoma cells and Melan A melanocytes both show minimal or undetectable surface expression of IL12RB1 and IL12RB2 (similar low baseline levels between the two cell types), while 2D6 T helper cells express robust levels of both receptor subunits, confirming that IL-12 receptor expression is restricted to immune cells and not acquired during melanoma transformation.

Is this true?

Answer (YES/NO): NO